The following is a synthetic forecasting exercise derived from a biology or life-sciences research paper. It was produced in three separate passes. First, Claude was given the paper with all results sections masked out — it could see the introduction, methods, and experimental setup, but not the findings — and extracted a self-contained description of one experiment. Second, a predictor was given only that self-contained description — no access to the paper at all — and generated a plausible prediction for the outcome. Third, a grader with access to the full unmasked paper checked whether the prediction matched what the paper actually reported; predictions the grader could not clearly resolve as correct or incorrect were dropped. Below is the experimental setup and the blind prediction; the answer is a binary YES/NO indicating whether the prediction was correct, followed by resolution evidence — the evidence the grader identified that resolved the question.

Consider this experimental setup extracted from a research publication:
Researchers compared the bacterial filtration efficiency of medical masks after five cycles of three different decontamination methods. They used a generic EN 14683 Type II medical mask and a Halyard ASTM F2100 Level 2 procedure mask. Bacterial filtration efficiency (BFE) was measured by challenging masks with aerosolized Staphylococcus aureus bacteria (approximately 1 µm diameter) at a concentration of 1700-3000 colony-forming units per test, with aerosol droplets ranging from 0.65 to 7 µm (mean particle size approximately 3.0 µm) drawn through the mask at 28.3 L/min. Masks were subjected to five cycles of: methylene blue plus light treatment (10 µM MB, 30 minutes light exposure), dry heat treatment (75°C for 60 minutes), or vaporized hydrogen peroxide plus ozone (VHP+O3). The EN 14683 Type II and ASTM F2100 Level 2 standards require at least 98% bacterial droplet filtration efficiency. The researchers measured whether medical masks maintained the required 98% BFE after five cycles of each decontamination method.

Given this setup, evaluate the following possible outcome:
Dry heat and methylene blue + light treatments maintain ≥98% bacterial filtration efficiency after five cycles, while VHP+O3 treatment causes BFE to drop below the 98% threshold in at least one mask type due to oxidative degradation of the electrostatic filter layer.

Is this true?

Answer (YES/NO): NO